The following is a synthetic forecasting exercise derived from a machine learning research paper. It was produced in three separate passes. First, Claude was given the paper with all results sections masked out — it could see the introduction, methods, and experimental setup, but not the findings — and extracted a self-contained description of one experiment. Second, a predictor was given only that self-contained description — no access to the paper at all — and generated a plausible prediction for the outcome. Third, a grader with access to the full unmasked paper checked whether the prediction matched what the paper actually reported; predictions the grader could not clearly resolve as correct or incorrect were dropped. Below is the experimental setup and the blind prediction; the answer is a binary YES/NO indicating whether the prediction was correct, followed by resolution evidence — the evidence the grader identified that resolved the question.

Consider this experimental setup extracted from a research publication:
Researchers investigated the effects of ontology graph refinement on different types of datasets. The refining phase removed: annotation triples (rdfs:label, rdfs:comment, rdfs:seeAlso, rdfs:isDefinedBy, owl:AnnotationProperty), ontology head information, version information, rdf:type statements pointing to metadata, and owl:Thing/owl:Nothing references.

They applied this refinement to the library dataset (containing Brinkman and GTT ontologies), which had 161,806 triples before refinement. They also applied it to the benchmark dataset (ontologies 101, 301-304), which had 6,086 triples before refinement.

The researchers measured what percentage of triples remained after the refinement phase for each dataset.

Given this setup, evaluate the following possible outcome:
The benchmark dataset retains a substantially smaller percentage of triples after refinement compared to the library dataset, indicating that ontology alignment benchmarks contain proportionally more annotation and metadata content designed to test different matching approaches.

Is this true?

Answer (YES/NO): NO